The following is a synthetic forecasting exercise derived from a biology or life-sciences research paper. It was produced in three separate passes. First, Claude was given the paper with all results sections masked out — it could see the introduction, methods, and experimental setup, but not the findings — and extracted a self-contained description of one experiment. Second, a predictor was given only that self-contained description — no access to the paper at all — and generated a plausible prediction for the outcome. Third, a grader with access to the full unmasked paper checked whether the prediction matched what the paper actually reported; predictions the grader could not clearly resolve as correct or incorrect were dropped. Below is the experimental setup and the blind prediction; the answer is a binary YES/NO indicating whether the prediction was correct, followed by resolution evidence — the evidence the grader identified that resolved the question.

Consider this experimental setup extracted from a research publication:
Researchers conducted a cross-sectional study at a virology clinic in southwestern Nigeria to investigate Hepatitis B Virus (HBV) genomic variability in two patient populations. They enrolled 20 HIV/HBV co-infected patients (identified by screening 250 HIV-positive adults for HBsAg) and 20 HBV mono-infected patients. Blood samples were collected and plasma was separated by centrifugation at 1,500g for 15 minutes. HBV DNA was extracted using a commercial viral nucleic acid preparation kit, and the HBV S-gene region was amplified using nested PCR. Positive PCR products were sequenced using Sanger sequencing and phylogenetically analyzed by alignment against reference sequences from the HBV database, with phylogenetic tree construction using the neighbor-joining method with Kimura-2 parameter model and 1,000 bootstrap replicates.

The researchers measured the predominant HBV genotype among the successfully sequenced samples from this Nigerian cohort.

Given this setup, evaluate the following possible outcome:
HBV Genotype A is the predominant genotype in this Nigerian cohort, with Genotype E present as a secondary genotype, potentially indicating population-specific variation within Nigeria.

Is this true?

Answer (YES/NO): NO